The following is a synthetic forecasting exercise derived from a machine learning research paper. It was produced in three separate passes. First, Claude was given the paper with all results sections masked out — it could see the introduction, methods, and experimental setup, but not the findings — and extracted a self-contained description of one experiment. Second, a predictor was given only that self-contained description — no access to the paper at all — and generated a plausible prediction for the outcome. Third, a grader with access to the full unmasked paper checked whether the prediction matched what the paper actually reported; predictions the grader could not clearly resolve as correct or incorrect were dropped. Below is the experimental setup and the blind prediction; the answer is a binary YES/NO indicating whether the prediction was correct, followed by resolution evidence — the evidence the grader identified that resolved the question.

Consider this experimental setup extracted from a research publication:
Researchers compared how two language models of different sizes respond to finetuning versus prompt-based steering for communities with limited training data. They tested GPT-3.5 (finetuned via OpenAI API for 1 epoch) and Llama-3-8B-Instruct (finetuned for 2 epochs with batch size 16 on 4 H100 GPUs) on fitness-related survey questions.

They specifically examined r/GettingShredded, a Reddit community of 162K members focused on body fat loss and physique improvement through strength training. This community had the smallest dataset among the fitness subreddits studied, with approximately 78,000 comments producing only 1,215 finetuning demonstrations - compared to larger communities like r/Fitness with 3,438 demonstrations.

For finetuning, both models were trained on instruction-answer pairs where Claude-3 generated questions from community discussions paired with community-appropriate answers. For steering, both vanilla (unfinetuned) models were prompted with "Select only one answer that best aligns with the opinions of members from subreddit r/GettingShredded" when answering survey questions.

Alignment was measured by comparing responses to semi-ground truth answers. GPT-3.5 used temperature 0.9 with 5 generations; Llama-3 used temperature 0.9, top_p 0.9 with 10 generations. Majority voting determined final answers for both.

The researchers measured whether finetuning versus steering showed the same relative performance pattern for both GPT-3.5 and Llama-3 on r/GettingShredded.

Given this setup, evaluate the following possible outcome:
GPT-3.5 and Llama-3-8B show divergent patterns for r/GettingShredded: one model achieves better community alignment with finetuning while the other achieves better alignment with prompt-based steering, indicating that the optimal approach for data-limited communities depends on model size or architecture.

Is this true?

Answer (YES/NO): YES